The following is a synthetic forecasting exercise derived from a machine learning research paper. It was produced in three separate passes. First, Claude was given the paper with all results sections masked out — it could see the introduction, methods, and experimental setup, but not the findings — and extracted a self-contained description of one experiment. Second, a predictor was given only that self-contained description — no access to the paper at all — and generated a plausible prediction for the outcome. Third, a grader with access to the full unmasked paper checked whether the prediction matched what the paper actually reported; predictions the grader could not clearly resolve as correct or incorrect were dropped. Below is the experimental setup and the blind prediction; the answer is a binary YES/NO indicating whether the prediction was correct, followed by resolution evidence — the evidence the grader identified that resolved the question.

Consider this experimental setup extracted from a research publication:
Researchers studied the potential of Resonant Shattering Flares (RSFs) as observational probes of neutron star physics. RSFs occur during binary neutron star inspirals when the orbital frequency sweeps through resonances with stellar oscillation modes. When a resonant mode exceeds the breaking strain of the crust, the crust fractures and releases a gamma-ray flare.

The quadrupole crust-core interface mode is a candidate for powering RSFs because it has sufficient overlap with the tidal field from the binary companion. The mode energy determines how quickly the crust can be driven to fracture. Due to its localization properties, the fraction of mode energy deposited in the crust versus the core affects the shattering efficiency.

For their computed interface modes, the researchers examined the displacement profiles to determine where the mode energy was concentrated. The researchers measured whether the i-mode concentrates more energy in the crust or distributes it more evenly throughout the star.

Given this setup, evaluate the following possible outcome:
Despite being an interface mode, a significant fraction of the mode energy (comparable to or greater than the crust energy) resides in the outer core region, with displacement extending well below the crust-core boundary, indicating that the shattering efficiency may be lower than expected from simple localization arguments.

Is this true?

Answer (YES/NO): NO